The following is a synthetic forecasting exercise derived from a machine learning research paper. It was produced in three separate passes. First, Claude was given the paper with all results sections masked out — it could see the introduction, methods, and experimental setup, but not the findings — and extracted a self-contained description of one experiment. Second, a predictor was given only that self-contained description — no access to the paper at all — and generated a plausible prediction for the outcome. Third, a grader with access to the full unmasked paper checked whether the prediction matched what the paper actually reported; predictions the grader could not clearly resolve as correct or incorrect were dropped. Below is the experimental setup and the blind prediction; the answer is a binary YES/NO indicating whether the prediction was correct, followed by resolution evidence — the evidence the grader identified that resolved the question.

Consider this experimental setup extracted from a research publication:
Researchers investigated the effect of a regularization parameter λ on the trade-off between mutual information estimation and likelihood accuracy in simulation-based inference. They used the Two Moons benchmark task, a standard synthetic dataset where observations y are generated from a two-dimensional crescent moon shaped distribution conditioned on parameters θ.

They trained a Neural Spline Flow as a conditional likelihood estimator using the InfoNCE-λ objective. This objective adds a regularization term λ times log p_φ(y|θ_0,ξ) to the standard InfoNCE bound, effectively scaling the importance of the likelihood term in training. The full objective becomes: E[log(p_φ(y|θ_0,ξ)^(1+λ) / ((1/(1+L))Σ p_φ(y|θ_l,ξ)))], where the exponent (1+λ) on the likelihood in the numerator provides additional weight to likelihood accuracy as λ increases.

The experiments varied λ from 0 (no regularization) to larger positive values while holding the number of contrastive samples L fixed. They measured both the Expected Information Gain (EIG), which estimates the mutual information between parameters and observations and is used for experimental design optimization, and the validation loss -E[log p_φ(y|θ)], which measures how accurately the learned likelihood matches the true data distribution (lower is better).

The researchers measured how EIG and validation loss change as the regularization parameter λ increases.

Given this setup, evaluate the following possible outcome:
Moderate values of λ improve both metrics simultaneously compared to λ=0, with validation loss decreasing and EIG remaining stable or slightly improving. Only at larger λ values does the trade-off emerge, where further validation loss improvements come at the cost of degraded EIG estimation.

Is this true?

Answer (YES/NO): NO